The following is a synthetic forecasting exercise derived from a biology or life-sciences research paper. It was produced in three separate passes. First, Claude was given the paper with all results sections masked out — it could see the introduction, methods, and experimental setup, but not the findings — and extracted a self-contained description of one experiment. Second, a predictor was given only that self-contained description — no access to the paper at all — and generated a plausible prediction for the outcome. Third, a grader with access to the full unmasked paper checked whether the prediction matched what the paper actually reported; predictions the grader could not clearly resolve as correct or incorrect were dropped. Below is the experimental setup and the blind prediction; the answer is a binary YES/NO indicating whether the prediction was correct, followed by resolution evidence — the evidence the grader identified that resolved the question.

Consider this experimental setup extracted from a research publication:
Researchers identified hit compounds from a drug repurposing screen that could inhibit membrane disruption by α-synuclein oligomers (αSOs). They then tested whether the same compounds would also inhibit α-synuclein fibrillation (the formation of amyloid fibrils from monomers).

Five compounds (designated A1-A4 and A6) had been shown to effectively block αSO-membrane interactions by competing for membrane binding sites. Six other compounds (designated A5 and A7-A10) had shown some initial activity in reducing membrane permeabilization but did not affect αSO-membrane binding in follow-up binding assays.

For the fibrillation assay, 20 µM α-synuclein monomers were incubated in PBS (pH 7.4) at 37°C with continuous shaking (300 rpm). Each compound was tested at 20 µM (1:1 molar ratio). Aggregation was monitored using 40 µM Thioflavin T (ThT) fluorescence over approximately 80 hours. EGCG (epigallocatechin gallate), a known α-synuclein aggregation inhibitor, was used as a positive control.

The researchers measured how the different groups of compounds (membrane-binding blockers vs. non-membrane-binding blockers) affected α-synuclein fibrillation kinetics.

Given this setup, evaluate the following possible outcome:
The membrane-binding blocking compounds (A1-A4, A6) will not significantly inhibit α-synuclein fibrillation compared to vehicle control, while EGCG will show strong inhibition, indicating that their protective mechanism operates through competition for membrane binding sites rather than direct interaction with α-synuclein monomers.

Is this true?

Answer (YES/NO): YES